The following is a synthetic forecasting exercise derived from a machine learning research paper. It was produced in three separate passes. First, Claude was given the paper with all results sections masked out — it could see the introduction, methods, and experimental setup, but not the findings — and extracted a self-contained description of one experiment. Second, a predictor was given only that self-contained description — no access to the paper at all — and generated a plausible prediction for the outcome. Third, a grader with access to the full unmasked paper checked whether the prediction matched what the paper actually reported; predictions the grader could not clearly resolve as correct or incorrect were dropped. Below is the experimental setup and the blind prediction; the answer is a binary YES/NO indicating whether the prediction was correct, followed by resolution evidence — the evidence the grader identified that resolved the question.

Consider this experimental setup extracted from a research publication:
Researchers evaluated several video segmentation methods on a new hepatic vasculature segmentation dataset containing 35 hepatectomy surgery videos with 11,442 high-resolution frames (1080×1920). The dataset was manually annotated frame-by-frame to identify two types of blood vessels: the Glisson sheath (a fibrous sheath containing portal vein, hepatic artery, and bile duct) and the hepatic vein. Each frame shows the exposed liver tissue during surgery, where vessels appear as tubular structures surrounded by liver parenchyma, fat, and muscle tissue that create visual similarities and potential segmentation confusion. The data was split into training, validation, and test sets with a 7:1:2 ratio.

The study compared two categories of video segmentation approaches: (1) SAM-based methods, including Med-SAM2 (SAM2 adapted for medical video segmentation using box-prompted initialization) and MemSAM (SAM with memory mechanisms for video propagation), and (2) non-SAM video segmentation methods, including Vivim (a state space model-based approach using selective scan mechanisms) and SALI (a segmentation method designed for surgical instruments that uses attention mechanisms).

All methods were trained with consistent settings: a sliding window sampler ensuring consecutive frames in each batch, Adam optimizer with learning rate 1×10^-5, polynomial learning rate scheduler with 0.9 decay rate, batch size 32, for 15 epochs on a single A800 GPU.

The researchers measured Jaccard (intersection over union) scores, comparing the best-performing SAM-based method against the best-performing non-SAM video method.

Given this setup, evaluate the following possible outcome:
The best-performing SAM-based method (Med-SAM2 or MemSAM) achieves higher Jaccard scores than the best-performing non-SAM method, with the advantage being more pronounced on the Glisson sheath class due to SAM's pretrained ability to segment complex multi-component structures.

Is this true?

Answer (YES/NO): NO